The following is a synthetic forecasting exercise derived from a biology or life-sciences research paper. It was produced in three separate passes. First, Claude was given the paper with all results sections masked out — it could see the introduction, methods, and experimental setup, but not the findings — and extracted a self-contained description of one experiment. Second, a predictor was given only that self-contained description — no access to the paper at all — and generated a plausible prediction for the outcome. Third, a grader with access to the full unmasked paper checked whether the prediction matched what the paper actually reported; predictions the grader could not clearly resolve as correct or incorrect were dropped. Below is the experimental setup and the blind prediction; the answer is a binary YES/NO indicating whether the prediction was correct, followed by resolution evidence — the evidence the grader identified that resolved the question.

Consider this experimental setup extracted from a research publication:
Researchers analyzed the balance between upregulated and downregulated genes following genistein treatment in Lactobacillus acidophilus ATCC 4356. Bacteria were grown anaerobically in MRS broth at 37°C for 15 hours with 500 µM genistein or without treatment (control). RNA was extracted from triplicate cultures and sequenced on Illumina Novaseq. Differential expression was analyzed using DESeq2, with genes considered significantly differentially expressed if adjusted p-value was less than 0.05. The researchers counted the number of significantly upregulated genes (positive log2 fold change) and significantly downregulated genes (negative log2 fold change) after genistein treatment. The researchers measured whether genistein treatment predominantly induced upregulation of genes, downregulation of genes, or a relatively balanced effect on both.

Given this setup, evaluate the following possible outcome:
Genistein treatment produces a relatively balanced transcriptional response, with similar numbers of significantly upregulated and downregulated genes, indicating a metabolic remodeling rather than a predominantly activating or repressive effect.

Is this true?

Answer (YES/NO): NO